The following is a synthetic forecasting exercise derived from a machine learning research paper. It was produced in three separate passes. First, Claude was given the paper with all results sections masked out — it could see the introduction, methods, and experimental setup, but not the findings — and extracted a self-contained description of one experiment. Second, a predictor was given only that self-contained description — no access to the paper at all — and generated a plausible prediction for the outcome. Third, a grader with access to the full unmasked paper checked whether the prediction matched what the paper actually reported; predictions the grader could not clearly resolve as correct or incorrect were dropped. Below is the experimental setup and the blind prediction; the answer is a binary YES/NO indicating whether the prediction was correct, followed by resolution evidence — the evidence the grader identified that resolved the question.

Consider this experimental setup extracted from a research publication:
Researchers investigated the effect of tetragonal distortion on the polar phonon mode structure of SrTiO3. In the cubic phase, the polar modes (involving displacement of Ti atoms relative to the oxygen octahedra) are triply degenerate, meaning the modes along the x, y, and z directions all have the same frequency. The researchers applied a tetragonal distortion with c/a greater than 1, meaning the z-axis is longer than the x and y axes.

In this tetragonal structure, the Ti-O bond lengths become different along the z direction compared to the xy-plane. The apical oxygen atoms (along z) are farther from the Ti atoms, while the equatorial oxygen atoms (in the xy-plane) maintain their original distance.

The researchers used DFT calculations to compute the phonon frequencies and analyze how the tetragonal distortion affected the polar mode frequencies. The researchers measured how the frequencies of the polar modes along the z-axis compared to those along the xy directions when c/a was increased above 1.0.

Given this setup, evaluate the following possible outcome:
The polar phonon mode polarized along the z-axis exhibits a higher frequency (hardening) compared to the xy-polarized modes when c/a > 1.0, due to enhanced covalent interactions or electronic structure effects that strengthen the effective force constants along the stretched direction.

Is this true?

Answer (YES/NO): NO